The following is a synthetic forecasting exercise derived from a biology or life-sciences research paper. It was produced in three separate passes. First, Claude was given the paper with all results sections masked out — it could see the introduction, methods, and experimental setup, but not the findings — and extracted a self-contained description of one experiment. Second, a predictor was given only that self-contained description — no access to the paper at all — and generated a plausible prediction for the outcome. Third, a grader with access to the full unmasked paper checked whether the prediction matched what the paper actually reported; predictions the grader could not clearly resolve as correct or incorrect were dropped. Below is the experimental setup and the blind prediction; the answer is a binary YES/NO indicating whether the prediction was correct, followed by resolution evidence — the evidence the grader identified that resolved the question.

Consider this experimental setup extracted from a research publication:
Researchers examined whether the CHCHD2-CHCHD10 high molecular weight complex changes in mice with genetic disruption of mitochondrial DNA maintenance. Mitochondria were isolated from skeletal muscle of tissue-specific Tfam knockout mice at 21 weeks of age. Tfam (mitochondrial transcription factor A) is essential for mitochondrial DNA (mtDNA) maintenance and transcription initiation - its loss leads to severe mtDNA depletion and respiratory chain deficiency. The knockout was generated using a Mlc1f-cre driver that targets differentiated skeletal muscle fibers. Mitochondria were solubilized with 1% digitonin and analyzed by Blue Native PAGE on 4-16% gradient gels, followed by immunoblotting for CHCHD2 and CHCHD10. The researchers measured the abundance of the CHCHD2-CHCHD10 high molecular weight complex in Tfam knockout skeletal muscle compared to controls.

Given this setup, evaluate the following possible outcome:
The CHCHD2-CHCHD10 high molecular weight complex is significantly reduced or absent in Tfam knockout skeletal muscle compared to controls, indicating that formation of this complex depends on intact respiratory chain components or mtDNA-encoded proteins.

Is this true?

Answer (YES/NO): NO